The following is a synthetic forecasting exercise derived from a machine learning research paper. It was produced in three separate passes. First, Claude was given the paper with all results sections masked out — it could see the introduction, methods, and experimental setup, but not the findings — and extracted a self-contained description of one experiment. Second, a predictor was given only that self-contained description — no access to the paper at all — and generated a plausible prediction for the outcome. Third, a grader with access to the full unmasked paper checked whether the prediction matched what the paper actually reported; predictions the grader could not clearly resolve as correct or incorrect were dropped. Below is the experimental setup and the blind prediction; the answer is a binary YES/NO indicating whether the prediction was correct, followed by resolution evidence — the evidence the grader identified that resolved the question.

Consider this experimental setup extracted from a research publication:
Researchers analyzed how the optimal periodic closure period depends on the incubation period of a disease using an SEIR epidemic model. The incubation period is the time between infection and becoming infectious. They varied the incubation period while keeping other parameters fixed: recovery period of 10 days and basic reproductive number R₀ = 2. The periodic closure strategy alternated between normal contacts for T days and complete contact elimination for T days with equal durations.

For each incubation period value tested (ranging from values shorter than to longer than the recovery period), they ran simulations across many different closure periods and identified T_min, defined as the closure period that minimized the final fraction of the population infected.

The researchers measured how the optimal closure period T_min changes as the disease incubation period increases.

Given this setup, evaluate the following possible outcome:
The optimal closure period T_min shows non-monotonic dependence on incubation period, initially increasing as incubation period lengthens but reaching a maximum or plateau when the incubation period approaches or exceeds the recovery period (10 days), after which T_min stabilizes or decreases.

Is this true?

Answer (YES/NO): NO